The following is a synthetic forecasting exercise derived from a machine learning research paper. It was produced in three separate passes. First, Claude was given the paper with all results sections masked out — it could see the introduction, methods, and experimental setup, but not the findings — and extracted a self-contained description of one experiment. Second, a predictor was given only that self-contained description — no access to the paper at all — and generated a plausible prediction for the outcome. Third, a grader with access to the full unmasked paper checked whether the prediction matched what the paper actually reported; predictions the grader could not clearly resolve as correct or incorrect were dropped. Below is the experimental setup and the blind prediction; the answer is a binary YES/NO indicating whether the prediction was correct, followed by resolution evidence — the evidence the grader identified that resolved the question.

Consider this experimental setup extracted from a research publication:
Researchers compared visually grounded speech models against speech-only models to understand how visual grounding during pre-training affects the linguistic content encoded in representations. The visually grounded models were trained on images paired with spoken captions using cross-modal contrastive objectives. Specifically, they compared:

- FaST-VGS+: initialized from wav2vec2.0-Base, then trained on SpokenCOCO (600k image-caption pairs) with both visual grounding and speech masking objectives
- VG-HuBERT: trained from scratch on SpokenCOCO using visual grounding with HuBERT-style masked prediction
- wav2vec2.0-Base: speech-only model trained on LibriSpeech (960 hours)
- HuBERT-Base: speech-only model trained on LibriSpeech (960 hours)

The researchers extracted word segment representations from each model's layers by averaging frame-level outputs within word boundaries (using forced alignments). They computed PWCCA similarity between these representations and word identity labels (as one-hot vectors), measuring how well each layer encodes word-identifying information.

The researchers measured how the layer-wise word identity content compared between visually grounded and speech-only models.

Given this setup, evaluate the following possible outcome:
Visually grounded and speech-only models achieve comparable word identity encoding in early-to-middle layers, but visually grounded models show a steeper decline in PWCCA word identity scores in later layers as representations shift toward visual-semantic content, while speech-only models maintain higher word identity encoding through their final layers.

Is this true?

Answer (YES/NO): NO